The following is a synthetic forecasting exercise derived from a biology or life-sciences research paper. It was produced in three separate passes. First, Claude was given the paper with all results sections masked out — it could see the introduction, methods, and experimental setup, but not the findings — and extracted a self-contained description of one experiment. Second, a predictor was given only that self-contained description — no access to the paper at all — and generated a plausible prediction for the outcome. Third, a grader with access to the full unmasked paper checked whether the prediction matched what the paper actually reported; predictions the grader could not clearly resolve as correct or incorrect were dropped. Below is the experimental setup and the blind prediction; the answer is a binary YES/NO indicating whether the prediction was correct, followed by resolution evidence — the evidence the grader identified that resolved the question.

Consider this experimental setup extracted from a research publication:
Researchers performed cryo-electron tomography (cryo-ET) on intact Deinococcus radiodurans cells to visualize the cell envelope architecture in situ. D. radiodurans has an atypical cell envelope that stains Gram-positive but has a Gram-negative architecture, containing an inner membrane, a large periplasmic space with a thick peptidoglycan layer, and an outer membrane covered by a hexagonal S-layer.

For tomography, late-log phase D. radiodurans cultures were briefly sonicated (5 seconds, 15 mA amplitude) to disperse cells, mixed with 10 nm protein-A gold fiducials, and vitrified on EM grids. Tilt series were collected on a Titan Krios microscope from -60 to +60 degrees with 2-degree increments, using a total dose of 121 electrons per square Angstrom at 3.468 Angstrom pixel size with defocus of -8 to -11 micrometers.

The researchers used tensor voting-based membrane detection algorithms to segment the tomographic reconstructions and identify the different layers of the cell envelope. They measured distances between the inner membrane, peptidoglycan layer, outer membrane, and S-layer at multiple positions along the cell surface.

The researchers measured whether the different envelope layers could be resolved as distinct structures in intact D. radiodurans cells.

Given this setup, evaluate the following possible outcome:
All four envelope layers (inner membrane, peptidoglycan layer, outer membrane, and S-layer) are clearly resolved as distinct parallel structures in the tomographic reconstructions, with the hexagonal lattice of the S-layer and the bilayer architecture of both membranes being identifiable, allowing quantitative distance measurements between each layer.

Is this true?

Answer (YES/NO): NO